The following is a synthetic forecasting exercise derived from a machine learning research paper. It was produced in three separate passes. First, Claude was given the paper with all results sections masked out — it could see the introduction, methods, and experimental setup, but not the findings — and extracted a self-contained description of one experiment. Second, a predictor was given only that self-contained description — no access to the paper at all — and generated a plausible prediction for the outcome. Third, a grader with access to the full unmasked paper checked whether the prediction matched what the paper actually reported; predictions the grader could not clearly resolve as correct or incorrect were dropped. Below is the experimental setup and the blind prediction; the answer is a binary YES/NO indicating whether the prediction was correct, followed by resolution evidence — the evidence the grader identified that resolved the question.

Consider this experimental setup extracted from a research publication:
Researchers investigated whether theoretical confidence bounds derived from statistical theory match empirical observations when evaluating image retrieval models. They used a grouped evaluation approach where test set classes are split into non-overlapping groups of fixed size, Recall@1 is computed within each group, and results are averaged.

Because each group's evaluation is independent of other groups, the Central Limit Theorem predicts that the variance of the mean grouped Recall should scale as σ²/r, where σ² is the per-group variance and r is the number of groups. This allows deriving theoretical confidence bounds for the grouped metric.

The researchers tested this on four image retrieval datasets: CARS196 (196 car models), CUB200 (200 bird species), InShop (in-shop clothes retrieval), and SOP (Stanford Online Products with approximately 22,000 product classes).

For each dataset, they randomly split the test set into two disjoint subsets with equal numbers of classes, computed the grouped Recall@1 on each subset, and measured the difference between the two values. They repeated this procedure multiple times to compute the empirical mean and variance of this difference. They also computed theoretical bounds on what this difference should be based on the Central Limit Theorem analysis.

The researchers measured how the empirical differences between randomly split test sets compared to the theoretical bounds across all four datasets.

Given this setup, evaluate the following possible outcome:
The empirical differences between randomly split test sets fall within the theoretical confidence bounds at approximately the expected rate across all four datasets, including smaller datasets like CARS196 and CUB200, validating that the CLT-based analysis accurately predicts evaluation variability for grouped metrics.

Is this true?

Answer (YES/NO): YES